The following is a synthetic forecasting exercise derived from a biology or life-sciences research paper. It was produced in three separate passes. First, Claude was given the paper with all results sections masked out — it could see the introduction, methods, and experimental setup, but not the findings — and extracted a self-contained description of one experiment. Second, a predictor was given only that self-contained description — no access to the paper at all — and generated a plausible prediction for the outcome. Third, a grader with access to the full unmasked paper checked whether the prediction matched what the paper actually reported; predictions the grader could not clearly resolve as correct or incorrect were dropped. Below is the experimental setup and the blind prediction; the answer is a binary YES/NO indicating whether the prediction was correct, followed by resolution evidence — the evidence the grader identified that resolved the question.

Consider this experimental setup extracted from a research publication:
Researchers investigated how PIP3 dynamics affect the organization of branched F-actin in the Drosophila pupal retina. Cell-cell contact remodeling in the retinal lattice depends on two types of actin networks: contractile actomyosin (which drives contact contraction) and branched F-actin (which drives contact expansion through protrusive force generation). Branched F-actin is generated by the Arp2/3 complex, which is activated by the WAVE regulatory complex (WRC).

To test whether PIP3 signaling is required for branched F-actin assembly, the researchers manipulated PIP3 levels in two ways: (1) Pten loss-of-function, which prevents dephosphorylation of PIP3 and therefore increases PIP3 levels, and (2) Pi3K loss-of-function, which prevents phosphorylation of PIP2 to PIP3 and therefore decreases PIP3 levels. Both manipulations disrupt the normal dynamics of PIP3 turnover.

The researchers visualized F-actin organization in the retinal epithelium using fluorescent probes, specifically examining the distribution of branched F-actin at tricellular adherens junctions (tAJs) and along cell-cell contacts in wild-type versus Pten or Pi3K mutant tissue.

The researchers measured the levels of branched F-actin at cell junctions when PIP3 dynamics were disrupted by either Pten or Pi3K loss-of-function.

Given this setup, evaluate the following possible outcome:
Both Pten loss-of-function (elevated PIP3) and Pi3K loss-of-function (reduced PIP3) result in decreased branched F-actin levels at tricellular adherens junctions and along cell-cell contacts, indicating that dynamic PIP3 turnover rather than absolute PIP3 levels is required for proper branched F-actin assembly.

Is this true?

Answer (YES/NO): YES